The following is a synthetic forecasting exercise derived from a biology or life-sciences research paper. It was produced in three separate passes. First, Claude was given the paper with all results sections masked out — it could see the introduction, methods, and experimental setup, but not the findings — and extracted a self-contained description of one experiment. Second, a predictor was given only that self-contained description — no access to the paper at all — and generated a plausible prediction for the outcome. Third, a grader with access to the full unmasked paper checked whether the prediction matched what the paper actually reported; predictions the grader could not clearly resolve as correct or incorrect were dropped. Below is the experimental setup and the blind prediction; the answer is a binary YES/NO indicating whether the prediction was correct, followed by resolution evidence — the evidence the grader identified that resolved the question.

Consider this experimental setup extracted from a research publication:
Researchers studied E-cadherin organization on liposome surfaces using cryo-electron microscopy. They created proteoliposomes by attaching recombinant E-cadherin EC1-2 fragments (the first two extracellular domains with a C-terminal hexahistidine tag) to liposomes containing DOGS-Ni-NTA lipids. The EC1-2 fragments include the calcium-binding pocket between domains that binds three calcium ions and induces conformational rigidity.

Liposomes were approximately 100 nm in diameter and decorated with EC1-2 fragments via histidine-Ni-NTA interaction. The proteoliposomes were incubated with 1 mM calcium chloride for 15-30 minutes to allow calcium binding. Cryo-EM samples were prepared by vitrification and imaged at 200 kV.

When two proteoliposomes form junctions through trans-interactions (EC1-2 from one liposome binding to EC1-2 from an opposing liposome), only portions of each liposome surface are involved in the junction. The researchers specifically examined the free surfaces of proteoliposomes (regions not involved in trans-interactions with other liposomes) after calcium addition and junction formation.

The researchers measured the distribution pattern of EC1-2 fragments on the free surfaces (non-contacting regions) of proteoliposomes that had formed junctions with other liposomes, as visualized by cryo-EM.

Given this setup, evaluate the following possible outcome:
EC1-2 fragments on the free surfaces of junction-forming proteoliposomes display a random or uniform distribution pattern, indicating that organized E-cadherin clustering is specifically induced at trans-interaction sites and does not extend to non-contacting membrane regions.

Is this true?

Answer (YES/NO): NO